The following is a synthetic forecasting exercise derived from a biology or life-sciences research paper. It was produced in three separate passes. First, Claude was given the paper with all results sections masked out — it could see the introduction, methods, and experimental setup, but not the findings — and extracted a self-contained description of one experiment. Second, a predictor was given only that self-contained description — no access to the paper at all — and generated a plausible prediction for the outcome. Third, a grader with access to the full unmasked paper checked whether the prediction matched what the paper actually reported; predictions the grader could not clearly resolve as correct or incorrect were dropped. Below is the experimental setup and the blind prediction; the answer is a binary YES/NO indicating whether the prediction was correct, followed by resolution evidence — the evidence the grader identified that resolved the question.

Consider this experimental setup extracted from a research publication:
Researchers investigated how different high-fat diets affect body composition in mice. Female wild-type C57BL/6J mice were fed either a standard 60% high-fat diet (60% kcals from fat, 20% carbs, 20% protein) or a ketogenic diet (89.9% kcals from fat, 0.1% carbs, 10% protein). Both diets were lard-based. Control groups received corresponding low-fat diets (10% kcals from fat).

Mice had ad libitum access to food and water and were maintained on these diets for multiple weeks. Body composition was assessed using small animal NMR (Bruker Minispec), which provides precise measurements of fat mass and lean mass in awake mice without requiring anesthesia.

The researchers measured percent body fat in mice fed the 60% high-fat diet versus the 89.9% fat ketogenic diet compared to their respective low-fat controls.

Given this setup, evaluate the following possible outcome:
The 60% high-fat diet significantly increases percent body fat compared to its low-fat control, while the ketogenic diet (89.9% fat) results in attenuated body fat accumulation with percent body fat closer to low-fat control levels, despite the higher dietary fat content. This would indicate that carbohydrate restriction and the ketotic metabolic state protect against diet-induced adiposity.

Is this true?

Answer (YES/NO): NO